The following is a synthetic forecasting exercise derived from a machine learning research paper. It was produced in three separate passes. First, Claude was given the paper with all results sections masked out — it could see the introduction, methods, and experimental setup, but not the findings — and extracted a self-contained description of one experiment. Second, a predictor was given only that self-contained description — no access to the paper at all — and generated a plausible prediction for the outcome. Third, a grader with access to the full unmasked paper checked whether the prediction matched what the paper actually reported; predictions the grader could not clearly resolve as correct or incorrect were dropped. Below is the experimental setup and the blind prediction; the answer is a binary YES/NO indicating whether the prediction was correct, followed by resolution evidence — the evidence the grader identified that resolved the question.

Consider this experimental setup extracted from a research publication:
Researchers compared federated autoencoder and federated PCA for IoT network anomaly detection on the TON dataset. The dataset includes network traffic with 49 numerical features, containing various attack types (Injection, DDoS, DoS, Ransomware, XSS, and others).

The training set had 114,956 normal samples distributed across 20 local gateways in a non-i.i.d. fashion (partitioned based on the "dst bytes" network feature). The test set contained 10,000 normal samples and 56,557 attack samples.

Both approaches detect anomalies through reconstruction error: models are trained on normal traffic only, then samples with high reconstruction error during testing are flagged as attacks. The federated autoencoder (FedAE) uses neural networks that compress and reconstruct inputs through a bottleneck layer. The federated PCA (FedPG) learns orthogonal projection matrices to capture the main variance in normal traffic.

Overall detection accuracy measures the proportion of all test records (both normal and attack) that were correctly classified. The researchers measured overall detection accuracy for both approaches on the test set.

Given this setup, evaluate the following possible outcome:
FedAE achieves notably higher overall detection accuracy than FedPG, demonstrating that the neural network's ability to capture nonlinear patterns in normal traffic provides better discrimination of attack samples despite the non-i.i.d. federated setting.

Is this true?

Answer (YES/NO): NO